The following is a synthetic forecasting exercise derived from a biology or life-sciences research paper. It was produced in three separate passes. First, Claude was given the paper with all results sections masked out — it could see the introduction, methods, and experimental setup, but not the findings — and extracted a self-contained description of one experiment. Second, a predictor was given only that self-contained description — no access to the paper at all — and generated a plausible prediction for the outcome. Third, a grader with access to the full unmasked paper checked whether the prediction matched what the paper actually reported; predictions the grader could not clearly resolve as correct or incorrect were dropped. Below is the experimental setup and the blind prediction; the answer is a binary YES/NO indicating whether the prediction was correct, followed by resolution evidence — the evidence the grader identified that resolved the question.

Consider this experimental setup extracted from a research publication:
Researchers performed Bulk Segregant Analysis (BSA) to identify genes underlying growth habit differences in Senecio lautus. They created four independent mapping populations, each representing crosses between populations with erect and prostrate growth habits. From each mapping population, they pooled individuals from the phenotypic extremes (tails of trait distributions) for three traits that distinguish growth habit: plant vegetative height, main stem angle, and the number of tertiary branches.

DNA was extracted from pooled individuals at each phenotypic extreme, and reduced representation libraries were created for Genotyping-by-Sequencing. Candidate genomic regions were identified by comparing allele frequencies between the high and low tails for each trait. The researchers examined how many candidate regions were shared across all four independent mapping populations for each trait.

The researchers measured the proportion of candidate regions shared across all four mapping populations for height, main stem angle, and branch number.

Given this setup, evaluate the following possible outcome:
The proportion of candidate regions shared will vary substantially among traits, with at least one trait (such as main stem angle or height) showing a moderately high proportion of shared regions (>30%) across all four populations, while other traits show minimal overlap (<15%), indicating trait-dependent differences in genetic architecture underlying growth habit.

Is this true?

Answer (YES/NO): NO